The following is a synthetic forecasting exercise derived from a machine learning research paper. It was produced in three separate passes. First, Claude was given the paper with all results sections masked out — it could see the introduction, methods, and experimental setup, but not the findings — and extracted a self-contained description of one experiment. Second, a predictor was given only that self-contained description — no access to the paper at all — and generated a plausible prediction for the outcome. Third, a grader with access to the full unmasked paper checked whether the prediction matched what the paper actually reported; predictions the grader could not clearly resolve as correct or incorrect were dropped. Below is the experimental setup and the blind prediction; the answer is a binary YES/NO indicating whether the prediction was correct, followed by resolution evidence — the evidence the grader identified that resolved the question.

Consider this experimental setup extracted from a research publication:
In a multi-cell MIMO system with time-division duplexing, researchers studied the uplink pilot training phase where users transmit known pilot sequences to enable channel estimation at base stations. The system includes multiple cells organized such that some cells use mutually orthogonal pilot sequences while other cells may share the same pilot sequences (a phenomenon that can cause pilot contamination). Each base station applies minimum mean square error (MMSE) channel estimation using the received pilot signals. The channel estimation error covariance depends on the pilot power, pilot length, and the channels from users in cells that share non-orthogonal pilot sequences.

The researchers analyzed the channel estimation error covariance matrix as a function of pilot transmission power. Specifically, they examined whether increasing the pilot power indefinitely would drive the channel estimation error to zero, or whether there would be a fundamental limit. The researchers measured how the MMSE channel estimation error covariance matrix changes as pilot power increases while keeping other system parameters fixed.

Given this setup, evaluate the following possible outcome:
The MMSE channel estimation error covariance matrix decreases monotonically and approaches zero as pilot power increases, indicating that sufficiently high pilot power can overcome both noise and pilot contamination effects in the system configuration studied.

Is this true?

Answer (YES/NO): NO